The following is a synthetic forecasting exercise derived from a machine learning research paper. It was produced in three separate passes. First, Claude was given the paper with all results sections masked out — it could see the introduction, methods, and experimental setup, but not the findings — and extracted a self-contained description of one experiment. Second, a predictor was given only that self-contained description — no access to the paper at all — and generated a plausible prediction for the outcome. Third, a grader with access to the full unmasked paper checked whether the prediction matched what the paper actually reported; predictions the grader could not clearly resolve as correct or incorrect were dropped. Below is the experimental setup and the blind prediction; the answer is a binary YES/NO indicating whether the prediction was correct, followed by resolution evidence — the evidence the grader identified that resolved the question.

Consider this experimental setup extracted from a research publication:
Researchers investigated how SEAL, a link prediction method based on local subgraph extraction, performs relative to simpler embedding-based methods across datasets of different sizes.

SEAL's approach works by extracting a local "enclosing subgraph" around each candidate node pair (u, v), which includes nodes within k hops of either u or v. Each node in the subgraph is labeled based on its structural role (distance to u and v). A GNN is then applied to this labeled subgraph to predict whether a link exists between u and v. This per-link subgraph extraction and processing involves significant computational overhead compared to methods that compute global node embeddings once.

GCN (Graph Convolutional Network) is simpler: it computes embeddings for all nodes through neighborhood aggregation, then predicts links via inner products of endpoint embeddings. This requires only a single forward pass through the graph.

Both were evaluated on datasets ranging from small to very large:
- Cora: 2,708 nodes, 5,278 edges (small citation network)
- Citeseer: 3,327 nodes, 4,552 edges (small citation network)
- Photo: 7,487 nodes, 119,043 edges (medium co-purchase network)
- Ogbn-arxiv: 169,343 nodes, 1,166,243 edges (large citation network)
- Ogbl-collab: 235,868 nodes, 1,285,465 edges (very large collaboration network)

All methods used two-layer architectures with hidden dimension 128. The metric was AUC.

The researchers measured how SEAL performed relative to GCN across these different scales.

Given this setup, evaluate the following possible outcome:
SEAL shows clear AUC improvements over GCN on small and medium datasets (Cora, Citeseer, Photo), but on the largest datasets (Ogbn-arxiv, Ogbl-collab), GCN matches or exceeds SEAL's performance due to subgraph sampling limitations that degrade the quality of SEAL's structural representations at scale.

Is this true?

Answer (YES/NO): NO